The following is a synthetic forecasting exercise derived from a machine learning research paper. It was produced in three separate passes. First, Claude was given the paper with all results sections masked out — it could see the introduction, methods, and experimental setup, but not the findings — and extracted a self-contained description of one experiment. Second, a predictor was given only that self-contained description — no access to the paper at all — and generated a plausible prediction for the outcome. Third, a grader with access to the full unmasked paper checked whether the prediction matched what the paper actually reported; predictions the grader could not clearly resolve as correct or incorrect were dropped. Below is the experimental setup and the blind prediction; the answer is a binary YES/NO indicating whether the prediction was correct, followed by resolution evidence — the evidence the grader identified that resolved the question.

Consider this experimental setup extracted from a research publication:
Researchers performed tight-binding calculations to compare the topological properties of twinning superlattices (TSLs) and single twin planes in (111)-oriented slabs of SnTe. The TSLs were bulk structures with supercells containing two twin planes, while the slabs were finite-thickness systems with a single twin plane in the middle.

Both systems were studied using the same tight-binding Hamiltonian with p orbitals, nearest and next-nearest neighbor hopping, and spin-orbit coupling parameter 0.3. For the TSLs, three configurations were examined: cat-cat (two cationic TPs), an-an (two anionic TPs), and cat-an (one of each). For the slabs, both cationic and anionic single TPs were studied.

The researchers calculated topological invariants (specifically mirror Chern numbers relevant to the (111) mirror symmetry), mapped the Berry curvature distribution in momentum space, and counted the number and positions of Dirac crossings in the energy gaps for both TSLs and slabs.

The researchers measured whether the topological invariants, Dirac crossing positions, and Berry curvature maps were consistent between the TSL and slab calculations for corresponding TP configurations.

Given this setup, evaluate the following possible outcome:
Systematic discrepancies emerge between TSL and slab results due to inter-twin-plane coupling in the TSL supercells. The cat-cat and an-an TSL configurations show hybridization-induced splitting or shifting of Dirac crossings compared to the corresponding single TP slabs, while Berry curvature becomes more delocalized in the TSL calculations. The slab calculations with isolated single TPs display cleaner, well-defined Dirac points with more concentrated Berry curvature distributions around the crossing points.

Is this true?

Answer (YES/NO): NO